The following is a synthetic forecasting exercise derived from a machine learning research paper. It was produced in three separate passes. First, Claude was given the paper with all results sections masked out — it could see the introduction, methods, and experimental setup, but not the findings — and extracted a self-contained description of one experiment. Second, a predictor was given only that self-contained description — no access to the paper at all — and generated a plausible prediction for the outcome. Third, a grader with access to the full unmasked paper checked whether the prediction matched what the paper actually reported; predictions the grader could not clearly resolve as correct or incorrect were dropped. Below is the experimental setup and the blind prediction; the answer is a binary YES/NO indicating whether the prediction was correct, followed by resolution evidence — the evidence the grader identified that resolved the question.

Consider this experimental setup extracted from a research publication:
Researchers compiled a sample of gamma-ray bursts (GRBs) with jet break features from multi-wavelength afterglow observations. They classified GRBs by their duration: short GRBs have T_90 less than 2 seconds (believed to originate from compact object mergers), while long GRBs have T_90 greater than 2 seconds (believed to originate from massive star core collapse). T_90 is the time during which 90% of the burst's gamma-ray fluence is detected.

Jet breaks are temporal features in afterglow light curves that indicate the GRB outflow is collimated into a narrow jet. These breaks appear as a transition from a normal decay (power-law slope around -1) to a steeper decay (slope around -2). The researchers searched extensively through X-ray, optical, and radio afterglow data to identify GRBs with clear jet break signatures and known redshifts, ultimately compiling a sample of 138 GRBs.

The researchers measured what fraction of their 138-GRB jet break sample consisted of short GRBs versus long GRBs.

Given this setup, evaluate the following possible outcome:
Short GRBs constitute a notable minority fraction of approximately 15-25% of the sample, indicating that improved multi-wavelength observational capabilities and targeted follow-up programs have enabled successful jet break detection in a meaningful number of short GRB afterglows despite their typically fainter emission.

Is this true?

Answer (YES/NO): NO